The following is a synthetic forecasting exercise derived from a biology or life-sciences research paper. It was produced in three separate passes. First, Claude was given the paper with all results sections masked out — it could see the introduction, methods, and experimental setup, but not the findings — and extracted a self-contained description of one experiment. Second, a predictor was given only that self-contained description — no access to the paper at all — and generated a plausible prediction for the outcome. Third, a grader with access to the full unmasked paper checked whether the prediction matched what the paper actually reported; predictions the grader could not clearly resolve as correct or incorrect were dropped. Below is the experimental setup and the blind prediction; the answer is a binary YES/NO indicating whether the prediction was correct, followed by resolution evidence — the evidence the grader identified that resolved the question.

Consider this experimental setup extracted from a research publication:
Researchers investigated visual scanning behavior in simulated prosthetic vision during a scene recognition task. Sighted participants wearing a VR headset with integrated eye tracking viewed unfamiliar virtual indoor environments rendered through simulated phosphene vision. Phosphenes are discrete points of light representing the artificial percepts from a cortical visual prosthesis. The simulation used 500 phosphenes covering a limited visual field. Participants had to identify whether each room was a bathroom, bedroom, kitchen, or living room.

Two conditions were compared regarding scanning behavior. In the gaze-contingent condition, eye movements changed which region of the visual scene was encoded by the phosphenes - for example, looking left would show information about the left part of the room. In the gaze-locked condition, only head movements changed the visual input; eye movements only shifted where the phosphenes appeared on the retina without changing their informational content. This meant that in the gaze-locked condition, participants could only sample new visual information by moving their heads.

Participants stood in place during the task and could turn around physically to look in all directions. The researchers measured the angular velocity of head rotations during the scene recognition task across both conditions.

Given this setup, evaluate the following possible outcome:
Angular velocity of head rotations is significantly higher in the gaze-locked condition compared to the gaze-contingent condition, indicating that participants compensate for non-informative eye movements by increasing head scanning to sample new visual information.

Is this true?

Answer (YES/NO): NO